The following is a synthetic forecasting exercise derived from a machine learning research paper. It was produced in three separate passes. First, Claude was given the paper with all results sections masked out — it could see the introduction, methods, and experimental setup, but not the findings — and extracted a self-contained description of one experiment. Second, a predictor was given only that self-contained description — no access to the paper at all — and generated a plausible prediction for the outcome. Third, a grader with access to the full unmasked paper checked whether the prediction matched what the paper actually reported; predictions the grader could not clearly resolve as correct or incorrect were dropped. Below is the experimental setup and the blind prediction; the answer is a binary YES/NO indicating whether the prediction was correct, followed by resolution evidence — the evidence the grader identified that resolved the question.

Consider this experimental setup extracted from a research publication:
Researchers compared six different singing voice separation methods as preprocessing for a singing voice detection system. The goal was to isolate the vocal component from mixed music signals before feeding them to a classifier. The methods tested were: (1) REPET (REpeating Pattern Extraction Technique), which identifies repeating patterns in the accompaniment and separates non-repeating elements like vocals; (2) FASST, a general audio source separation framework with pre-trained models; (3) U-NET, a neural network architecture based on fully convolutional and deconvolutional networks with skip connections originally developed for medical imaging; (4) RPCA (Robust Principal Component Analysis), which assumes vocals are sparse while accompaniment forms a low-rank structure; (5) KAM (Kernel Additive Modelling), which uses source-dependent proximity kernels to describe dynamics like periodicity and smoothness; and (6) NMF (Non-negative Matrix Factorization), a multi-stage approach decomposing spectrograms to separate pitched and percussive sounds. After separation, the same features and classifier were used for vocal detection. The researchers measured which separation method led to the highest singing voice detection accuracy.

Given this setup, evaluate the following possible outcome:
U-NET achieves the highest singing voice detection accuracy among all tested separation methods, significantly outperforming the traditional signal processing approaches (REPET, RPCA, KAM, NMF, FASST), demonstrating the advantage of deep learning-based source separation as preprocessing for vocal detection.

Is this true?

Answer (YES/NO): YES